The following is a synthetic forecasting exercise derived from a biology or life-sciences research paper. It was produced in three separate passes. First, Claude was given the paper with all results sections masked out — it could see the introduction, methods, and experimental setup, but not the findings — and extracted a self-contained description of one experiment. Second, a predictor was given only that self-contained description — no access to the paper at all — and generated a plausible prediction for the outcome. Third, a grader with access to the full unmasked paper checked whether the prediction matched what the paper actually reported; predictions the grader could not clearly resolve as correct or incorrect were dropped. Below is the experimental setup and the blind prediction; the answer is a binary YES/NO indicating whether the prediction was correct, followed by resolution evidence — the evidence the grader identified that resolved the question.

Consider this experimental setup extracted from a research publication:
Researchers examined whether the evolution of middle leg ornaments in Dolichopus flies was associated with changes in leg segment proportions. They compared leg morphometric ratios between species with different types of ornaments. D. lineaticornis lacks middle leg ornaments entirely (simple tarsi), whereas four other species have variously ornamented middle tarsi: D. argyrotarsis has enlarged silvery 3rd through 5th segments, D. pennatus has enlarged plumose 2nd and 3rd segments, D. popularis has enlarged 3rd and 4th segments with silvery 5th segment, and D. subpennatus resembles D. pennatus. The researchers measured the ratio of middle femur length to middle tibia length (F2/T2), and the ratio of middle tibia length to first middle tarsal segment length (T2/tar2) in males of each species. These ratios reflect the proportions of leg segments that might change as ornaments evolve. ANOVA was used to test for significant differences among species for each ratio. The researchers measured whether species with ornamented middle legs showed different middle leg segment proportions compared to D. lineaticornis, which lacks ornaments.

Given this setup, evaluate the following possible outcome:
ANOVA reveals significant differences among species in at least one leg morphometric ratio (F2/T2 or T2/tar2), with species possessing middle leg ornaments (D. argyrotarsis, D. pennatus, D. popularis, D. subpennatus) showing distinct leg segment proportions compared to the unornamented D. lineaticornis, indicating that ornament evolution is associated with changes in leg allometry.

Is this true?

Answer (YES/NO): NO